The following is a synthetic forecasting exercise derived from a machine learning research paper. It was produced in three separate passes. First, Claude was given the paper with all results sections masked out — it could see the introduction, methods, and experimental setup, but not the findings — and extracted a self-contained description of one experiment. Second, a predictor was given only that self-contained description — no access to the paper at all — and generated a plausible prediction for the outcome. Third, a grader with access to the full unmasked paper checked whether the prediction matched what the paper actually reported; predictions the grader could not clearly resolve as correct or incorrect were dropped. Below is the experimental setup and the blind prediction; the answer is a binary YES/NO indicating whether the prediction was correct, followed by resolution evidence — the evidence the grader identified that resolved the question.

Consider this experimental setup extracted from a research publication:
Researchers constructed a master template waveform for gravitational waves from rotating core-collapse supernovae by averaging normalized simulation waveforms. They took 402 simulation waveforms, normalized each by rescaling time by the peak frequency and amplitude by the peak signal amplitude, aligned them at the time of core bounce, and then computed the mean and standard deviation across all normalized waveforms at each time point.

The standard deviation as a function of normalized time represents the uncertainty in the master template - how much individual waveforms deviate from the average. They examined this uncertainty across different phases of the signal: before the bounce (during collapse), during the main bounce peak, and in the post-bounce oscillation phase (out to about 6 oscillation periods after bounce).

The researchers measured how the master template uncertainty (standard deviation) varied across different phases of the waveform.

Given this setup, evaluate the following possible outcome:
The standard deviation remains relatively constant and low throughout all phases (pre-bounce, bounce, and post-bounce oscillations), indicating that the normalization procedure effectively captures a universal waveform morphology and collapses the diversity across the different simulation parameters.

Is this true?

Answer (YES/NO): NO